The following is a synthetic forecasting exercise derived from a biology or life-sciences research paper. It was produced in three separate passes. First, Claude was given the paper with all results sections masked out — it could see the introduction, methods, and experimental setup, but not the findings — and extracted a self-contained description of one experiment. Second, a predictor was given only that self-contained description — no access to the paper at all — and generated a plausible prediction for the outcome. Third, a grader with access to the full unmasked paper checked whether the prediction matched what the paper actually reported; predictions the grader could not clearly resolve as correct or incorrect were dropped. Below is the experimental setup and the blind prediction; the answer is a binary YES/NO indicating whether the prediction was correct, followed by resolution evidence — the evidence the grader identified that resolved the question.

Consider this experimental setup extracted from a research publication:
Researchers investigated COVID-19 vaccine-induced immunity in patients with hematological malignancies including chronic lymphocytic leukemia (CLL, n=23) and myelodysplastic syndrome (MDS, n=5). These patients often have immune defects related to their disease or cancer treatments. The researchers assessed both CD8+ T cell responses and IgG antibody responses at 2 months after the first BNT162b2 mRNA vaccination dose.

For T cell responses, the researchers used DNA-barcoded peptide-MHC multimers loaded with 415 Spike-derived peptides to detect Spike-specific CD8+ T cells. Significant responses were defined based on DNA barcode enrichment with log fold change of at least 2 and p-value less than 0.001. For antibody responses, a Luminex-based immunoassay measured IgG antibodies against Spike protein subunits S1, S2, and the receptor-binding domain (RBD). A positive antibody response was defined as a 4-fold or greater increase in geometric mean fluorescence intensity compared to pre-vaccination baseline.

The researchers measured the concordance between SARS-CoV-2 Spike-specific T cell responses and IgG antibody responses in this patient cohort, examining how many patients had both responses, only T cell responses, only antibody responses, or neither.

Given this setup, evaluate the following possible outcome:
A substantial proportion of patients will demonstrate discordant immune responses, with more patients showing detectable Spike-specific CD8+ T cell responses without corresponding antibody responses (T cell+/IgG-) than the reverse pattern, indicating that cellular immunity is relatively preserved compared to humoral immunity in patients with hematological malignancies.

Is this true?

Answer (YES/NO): NO